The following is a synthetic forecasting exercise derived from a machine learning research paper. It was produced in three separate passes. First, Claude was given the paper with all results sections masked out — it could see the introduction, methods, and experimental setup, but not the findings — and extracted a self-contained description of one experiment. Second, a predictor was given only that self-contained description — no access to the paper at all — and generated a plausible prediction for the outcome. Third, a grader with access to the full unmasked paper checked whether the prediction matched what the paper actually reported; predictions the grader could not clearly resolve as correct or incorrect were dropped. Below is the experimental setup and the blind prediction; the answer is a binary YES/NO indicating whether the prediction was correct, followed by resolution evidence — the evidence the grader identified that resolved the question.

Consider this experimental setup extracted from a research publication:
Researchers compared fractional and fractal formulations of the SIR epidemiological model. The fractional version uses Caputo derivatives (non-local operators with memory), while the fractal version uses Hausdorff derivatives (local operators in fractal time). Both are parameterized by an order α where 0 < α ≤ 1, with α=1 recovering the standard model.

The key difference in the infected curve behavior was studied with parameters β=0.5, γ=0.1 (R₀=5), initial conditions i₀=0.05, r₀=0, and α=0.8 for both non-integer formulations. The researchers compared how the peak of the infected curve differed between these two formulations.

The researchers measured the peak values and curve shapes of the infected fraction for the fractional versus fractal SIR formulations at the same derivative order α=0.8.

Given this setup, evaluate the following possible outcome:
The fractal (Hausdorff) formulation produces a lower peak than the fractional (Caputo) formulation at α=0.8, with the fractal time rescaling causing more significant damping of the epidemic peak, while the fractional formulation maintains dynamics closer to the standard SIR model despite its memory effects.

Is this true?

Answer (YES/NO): NO